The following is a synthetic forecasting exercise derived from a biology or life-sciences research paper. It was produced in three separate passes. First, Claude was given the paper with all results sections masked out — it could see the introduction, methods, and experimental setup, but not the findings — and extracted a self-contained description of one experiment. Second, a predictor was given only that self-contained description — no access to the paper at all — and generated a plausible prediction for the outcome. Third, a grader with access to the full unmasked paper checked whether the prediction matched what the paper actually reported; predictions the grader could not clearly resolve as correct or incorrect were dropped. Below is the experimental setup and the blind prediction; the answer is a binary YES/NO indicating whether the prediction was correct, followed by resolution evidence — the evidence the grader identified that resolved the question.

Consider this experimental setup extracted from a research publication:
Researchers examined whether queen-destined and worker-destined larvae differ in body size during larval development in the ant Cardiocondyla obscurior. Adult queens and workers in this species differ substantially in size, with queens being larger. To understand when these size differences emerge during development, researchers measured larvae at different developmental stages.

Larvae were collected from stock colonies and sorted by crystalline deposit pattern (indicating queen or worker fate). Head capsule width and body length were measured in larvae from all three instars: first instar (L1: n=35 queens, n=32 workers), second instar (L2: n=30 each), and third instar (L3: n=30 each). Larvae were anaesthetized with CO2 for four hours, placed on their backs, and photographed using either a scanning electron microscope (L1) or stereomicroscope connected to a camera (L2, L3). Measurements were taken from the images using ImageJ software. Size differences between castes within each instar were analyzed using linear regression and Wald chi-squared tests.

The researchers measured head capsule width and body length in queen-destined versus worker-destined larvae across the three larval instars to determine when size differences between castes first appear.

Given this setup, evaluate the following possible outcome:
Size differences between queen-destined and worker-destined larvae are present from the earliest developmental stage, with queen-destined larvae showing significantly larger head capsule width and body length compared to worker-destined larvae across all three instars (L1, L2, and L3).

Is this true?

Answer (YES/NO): NO